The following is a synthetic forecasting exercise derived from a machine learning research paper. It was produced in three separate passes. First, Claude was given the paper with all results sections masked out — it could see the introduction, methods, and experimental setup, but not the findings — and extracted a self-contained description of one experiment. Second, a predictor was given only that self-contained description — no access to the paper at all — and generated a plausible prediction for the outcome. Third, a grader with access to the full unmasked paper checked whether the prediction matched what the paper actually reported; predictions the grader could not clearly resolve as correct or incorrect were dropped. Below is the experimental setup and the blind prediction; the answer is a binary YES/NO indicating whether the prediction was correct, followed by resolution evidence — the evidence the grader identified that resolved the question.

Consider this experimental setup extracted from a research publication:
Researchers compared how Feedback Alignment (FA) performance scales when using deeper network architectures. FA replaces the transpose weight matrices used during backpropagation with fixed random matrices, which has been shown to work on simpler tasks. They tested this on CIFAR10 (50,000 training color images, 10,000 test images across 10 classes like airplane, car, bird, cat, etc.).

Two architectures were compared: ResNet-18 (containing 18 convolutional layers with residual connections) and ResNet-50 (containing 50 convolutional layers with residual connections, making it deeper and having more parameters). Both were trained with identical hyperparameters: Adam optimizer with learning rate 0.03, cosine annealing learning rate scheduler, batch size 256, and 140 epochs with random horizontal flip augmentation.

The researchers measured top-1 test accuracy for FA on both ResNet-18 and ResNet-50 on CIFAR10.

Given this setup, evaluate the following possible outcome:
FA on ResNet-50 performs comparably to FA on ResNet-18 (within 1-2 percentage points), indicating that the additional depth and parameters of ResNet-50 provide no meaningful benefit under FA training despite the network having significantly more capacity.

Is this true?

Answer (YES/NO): YES